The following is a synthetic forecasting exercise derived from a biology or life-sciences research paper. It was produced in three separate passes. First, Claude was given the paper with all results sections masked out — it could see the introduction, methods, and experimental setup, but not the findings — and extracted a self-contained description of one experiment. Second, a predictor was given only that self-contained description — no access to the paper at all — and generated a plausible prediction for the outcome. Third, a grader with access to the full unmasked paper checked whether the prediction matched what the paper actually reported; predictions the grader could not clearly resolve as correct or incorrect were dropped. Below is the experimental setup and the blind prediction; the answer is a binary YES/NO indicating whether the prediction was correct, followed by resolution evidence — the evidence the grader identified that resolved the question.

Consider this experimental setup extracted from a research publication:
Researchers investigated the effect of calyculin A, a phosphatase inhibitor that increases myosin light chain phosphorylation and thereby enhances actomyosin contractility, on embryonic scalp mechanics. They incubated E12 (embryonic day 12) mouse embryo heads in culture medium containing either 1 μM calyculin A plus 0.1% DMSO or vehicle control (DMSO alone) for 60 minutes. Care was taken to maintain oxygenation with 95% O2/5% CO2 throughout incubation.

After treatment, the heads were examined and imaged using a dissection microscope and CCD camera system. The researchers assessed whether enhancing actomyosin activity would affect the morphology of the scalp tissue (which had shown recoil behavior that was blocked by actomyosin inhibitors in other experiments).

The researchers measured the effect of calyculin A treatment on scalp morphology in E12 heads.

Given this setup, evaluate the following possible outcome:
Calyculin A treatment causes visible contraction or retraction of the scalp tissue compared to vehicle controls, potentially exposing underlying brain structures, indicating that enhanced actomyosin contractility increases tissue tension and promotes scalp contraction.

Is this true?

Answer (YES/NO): NO